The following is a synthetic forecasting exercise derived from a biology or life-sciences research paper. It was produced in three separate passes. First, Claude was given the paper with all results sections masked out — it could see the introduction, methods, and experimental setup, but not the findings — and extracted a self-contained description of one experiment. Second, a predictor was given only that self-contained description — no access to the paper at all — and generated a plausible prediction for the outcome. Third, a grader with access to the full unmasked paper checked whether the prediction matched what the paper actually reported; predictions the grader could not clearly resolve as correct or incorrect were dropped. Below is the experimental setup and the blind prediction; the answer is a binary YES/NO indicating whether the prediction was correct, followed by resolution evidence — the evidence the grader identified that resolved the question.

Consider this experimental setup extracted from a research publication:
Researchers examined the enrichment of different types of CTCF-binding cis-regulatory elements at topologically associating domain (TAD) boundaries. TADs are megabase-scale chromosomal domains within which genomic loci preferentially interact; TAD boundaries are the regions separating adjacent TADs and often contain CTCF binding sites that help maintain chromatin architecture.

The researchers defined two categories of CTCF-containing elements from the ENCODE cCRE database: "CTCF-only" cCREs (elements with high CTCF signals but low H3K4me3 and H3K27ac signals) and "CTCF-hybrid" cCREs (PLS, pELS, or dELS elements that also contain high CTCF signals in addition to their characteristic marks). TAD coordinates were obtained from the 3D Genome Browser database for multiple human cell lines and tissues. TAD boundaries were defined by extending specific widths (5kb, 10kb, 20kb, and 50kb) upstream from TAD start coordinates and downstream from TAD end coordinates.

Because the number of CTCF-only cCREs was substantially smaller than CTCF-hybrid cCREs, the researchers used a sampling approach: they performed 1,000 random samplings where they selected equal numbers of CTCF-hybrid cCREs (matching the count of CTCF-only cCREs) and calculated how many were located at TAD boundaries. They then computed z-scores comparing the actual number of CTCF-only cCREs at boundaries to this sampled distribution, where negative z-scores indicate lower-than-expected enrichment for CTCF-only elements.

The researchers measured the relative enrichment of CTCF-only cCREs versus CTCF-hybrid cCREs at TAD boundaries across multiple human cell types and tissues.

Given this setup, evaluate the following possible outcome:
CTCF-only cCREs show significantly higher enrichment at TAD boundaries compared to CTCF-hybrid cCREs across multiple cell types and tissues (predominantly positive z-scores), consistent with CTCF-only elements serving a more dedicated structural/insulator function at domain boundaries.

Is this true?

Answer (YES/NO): NO